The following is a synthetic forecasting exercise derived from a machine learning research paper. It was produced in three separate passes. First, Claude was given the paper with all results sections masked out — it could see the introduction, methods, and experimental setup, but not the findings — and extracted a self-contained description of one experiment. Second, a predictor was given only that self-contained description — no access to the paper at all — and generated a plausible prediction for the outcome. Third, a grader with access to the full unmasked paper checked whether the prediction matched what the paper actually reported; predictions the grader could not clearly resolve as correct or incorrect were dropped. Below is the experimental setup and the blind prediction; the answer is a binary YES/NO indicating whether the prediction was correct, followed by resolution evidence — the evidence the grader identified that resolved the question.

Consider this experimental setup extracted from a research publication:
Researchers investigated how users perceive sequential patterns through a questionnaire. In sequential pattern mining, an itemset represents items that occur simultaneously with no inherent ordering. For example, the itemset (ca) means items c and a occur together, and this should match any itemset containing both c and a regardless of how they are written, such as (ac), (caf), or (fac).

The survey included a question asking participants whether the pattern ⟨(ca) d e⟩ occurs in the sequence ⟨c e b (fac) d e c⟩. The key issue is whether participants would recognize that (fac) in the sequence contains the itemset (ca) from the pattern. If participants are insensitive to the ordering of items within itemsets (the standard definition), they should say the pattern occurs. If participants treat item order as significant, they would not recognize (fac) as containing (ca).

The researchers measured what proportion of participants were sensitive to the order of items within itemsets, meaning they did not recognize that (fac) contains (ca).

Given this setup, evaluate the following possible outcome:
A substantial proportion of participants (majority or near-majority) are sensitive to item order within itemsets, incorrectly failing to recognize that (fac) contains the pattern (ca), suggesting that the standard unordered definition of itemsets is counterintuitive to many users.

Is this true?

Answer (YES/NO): NO